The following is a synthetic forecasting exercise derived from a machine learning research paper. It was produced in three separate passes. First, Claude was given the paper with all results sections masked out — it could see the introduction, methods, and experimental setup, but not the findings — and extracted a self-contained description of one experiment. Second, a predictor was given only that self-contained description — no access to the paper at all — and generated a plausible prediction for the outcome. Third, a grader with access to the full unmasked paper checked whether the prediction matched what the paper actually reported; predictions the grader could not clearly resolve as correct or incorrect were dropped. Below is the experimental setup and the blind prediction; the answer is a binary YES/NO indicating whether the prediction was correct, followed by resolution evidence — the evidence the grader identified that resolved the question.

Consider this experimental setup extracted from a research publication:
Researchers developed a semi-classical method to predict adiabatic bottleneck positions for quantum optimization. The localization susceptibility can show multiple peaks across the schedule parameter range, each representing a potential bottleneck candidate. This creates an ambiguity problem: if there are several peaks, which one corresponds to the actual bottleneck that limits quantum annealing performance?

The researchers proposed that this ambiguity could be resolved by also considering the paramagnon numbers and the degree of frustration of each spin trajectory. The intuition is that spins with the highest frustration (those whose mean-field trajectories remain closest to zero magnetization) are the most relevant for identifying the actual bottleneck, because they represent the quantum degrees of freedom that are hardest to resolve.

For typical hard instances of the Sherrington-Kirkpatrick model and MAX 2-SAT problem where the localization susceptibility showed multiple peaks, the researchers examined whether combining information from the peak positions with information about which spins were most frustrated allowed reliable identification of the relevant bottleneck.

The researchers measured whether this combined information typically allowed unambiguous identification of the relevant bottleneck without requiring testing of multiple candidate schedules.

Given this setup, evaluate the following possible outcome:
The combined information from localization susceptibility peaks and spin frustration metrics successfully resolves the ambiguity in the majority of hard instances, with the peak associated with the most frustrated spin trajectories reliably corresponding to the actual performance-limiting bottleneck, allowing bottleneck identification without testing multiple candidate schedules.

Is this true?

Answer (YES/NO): YES